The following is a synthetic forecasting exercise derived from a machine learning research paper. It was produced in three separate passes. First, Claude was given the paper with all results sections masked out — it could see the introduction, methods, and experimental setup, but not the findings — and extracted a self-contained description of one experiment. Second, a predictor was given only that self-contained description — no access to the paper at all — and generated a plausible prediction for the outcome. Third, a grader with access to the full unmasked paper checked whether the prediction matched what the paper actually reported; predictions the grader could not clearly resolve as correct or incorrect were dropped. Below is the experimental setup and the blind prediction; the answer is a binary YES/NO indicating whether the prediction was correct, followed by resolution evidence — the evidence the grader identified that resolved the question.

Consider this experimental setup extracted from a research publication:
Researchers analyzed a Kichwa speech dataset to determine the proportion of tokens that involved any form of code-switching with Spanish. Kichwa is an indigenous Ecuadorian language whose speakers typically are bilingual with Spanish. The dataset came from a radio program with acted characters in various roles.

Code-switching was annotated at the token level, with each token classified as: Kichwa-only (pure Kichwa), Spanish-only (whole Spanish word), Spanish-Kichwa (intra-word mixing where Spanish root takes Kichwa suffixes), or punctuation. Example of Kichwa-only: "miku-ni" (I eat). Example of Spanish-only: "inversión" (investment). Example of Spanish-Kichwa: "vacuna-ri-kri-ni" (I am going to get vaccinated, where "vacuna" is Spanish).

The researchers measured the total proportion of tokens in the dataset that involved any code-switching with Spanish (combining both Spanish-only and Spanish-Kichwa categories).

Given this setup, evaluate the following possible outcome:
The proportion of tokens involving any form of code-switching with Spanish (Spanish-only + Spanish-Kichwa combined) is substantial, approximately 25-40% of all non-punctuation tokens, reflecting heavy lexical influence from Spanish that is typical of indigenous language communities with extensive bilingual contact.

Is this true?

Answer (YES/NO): NO